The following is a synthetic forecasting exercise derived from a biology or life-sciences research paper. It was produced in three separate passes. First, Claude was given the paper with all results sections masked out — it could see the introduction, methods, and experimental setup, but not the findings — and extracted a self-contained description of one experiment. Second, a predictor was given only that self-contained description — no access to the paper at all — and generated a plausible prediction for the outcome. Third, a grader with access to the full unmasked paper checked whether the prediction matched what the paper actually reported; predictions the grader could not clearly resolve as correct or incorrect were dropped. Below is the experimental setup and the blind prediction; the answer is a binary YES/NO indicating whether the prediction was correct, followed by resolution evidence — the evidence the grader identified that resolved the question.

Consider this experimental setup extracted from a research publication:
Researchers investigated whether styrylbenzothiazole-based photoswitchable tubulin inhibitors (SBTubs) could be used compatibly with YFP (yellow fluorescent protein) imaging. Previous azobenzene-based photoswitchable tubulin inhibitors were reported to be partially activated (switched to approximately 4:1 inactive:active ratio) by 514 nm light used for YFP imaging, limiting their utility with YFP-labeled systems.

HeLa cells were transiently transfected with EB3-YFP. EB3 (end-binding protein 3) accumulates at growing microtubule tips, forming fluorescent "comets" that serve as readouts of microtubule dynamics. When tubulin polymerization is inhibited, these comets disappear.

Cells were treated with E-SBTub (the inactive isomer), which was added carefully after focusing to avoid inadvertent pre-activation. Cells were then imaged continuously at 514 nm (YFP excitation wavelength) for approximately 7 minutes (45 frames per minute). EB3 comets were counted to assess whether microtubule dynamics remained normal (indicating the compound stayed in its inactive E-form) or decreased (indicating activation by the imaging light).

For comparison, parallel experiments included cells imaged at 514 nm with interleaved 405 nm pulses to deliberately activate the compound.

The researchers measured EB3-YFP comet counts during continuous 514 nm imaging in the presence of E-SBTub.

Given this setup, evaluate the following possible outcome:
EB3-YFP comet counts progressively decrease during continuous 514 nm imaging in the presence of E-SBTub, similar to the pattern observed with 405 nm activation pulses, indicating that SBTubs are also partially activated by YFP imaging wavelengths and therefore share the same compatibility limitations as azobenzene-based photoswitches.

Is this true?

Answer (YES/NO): NO